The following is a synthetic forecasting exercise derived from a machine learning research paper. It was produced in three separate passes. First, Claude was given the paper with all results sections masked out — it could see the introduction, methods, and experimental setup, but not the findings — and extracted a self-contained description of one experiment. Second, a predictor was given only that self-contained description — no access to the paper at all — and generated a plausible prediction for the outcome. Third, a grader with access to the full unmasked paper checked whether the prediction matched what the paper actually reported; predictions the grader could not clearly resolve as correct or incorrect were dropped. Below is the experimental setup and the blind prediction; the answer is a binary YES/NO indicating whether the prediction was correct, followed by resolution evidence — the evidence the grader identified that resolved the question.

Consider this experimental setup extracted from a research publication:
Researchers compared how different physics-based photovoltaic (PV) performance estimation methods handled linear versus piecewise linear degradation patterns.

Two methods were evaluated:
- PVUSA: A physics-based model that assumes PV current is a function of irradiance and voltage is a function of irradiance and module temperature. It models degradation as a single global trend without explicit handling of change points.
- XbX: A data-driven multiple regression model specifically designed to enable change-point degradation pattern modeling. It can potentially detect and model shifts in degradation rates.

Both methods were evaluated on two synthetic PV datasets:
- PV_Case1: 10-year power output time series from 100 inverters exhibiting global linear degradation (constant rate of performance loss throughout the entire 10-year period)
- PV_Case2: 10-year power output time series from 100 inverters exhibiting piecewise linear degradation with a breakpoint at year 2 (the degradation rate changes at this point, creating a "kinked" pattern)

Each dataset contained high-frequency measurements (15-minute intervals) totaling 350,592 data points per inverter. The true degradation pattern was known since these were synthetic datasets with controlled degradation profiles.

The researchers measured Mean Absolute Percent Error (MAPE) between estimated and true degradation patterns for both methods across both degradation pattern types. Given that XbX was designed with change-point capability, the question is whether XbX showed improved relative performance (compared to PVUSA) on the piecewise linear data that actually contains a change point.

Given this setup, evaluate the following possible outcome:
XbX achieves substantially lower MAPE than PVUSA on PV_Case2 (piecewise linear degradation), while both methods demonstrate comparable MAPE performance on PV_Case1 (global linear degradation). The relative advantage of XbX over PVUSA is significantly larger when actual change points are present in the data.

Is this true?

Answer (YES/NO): NO